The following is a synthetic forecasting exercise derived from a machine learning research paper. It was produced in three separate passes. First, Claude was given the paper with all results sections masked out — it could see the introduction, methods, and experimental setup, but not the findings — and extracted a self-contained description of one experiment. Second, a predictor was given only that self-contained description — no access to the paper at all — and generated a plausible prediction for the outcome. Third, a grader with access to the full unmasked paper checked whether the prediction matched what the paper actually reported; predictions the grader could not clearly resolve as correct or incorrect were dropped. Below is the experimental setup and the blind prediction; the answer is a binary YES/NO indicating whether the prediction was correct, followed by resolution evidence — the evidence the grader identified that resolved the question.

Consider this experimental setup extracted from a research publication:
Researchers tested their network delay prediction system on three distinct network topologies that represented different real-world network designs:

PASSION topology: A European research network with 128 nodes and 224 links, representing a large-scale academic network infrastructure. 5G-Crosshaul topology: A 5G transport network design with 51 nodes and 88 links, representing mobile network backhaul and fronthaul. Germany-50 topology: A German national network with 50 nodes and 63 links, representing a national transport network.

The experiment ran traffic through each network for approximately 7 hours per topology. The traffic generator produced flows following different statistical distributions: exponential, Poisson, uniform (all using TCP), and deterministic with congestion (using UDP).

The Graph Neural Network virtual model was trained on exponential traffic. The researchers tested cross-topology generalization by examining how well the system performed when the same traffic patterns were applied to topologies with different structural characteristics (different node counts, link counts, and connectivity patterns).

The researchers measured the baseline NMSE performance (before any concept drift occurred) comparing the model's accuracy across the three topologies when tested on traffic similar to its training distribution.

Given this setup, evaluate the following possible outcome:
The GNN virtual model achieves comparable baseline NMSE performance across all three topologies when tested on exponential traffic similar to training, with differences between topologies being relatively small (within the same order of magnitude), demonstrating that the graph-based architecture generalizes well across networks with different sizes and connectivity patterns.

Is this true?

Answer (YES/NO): YES